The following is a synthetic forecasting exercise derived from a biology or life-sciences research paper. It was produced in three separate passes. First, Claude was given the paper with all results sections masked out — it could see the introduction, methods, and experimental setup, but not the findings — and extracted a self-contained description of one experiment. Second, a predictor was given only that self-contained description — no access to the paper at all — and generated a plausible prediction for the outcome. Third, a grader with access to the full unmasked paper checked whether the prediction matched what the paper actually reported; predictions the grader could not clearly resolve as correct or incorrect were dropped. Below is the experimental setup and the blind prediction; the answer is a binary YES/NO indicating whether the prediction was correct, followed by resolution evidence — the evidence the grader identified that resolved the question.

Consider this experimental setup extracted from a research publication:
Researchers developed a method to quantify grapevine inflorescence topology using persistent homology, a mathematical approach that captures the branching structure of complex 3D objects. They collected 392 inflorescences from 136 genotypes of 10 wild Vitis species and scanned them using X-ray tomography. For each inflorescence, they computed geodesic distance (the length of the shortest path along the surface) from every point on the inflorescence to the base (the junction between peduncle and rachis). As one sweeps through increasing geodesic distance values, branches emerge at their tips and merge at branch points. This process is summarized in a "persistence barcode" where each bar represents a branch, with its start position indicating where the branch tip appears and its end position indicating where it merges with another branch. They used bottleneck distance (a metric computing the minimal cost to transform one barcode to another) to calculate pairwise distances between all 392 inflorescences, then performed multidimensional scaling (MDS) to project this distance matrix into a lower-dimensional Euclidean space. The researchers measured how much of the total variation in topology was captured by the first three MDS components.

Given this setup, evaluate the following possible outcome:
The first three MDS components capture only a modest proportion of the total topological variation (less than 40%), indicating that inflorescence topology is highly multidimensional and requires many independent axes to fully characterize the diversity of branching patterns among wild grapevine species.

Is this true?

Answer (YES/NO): NO